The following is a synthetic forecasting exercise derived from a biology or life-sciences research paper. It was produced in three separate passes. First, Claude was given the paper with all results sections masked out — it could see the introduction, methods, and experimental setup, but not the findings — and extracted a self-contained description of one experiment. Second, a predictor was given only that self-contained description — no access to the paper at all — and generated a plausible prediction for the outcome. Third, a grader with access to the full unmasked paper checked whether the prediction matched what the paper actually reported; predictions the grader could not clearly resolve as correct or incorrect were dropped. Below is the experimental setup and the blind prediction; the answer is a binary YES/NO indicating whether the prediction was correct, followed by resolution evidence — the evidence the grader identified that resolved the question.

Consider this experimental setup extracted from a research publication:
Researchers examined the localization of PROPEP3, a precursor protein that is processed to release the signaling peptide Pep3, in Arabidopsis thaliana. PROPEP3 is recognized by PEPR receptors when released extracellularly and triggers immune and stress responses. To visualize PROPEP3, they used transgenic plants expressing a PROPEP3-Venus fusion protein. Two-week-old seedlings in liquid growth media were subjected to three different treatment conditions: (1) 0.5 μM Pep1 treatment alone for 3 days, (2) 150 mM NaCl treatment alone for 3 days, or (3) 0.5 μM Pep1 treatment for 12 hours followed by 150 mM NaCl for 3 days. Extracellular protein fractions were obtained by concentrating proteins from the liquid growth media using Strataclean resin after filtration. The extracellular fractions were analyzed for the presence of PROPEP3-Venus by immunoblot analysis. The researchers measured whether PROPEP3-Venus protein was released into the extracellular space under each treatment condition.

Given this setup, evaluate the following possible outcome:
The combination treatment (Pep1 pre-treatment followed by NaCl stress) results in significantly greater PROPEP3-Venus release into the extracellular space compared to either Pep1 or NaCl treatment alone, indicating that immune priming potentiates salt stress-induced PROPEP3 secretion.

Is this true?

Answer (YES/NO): NO